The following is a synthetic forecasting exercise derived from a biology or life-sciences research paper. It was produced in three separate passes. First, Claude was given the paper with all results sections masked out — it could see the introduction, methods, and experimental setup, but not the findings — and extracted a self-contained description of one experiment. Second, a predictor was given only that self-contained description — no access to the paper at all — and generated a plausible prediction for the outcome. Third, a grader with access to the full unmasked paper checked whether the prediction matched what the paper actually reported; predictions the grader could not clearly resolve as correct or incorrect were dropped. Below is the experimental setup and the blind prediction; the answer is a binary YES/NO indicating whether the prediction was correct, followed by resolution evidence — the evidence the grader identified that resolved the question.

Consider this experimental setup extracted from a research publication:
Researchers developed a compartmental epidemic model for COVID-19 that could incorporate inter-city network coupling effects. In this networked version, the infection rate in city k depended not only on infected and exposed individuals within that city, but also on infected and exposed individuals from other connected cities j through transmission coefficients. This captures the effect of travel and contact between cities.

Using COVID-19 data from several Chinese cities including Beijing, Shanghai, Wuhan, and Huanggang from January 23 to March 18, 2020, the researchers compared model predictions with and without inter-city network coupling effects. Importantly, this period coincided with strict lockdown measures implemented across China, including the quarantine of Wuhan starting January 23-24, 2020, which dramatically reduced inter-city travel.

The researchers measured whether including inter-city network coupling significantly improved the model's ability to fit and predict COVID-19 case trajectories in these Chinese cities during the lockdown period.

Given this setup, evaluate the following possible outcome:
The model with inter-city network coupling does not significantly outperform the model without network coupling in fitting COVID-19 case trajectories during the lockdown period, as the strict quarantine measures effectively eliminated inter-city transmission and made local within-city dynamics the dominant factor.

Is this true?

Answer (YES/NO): YES